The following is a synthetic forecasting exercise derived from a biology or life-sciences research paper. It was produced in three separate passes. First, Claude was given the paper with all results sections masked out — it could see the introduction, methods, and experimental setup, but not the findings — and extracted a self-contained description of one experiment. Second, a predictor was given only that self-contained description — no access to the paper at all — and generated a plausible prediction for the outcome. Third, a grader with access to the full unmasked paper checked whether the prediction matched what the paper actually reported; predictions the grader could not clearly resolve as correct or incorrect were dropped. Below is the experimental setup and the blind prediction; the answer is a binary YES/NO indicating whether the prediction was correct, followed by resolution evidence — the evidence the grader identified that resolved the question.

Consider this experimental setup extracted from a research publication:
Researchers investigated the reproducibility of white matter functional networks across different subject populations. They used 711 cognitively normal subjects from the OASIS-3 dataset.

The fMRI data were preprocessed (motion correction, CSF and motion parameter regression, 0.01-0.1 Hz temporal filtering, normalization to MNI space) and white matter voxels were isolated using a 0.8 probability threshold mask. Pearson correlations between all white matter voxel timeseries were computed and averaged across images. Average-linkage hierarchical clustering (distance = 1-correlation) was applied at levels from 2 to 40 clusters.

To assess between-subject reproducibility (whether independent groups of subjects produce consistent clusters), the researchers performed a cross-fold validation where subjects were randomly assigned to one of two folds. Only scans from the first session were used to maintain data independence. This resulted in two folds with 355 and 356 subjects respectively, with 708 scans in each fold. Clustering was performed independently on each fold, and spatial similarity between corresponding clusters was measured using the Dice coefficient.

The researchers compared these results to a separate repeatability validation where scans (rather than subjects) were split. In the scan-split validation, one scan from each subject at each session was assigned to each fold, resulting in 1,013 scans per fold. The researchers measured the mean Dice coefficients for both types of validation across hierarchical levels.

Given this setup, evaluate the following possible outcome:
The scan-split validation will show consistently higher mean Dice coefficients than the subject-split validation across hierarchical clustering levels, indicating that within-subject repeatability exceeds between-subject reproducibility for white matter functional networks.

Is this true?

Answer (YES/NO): YES